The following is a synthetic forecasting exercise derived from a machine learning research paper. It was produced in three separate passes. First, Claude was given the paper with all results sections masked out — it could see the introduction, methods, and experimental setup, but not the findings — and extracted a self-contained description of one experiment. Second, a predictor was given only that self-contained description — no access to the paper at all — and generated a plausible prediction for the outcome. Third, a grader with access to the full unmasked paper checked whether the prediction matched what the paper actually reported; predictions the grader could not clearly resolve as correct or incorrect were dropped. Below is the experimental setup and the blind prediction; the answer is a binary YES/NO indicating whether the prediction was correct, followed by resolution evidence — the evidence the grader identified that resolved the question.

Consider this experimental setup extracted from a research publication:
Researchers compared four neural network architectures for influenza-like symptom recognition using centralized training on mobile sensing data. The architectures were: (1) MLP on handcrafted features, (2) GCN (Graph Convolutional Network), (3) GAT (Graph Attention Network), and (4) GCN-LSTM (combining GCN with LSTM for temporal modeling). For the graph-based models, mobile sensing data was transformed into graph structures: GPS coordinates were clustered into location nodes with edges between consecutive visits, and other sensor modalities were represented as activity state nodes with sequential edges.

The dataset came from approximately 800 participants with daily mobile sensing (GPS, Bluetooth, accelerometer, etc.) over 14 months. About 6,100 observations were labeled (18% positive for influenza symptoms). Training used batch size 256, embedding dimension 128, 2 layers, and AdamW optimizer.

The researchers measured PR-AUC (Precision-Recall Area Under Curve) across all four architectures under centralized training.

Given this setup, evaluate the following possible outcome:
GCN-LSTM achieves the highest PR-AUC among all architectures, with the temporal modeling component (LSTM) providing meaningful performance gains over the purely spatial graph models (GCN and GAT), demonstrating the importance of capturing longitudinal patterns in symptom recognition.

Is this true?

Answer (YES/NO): YES